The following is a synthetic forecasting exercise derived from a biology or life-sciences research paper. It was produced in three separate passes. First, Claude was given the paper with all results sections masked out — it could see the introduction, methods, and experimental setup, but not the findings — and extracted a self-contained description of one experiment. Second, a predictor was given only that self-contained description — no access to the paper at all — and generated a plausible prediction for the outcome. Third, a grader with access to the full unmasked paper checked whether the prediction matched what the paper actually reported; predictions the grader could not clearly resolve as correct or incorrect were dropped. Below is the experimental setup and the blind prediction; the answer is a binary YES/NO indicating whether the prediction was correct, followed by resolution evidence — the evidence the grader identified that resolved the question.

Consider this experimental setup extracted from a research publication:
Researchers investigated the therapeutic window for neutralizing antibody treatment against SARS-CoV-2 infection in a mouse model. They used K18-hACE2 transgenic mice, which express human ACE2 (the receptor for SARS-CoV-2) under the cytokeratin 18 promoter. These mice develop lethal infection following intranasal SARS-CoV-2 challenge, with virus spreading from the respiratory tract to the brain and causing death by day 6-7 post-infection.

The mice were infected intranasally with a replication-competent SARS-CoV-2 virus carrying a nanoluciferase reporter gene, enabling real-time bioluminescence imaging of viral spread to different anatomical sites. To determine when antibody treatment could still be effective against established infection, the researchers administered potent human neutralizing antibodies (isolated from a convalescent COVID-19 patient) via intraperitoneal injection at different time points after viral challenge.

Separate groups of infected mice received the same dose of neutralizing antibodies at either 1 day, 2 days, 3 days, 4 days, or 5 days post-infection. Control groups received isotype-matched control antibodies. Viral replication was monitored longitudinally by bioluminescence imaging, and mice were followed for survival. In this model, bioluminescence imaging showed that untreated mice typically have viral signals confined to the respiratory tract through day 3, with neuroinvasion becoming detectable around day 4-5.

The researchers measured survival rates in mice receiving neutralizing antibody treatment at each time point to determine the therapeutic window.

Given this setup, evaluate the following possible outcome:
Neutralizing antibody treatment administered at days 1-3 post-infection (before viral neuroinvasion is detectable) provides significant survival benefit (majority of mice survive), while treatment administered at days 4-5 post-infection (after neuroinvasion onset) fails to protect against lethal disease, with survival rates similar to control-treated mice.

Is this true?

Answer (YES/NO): NO